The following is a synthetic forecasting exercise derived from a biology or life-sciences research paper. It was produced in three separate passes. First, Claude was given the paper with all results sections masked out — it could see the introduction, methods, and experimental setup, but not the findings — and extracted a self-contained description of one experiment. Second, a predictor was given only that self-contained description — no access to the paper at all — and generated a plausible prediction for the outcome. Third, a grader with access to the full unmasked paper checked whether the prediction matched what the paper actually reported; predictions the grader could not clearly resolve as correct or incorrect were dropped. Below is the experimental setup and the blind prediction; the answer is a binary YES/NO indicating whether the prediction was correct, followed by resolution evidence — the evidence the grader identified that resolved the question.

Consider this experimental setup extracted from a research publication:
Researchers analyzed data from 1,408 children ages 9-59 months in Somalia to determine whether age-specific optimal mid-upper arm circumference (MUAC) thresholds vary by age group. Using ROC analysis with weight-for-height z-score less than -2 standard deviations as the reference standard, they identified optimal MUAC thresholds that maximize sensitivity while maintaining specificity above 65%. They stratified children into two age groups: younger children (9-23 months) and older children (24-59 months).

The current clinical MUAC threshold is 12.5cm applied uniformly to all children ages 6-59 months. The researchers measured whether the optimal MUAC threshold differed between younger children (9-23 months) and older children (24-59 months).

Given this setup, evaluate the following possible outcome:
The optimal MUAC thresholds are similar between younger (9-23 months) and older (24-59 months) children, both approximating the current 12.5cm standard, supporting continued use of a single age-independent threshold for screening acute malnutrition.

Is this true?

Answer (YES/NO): NO